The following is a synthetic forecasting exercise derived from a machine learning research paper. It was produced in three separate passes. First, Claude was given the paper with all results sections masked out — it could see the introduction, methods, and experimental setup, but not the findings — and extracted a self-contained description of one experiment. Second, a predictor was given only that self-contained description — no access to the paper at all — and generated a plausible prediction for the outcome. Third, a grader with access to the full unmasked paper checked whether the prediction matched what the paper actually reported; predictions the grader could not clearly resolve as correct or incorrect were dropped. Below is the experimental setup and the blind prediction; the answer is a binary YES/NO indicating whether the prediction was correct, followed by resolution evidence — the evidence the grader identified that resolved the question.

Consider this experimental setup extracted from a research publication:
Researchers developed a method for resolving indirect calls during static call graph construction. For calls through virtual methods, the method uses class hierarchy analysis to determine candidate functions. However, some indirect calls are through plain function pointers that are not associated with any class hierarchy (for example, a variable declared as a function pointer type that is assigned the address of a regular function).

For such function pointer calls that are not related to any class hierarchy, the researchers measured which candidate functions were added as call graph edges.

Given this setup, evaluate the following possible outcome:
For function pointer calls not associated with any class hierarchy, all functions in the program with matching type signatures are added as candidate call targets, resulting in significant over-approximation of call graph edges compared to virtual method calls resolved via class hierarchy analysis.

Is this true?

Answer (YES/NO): YES